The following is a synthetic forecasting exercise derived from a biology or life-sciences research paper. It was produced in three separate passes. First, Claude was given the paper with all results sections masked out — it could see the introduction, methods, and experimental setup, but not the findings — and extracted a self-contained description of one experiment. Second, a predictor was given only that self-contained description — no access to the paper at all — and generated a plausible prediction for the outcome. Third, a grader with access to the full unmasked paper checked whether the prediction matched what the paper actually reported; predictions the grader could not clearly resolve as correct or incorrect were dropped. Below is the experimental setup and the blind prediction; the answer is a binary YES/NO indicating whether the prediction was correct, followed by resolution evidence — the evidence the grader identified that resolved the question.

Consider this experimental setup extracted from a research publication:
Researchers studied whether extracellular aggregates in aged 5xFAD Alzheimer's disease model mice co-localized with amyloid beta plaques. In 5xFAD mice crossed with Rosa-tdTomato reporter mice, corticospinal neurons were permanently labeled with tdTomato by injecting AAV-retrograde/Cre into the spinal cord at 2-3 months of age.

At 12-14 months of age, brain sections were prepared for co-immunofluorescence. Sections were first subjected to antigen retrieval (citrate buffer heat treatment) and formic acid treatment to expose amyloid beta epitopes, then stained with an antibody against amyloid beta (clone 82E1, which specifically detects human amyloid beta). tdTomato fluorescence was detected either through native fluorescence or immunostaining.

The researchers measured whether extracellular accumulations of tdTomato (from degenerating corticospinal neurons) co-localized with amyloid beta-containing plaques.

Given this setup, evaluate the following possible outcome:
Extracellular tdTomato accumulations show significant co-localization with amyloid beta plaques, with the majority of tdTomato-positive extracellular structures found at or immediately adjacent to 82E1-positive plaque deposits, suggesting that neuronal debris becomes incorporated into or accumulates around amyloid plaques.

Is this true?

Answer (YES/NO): NO